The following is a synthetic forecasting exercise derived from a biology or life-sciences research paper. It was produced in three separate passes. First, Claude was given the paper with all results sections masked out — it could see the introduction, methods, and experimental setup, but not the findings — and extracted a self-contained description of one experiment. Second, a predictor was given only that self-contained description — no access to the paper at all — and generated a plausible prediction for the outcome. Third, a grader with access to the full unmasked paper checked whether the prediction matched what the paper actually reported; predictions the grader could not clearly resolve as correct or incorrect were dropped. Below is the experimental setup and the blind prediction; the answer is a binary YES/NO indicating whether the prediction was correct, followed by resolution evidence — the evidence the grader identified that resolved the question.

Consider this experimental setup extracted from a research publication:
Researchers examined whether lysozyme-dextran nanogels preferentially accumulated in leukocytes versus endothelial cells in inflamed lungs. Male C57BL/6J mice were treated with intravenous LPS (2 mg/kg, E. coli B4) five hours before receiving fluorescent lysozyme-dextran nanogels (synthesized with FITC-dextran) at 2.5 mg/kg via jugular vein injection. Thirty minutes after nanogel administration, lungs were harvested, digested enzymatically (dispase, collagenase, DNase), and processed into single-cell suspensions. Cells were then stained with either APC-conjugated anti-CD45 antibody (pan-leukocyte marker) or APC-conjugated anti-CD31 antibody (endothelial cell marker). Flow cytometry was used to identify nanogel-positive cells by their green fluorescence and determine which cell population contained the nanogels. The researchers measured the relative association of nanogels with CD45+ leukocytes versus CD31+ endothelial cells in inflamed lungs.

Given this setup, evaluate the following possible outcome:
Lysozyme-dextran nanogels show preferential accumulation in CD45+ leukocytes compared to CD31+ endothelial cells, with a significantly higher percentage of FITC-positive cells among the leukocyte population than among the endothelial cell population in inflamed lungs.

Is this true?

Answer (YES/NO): YES